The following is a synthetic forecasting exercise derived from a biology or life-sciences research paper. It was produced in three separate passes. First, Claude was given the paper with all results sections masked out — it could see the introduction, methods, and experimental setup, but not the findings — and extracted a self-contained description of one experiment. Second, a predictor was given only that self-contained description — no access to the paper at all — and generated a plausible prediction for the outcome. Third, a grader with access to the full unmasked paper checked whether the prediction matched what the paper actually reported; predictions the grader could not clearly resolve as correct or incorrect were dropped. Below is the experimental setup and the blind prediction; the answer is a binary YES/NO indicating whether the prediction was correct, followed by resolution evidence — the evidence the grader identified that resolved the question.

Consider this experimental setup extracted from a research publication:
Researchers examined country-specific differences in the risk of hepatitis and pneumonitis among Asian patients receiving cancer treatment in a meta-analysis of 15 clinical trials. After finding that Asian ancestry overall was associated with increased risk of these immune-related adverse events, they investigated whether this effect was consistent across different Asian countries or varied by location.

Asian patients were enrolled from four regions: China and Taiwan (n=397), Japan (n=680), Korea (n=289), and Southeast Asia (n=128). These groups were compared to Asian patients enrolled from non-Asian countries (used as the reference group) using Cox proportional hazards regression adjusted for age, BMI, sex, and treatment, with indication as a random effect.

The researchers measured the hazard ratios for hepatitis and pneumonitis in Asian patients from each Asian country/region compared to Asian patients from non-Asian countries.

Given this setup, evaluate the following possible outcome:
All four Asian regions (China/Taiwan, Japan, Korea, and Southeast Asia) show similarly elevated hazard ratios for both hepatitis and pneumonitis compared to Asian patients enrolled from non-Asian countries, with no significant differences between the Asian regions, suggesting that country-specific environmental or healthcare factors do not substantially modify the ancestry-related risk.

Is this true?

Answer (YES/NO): NO